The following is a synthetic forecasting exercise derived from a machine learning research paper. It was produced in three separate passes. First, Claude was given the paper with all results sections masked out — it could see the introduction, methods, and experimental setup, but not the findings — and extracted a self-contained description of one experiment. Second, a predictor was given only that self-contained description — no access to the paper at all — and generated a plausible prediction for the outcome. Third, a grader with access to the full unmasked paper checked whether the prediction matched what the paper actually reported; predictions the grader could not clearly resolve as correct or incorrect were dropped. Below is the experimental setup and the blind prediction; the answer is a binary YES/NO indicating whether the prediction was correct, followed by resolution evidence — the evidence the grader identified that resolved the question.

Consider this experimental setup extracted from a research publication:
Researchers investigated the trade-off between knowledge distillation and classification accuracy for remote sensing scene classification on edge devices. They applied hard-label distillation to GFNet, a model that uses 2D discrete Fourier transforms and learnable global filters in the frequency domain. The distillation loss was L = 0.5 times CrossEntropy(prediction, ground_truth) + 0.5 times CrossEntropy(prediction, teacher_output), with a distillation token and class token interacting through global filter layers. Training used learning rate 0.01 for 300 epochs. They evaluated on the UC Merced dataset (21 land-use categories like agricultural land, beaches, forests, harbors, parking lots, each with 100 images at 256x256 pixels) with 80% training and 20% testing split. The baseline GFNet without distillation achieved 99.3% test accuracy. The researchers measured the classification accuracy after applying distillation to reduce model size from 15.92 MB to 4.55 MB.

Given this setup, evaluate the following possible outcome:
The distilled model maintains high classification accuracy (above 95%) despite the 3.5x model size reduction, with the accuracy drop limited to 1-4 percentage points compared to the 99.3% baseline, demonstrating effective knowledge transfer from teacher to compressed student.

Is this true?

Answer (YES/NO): YES